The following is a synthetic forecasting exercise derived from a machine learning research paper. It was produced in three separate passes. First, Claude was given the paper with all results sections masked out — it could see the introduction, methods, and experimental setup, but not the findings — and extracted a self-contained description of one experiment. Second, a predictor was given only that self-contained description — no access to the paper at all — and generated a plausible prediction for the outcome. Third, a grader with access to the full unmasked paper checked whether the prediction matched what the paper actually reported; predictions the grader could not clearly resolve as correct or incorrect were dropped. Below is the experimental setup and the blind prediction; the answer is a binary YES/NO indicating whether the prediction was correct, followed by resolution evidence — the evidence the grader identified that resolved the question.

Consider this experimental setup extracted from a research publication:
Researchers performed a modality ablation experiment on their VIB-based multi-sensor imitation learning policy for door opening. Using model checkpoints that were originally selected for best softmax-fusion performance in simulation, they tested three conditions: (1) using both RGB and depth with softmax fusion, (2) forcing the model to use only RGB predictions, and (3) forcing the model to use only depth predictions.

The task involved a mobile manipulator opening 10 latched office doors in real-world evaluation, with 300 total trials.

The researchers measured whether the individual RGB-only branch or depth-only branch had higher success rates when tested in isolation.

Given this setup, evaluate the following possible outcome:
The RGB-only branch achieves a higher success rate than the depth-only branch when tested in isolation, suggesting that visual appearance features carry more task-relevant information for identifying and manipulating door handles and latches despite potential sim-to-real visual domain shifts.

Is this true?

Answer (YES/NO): NO